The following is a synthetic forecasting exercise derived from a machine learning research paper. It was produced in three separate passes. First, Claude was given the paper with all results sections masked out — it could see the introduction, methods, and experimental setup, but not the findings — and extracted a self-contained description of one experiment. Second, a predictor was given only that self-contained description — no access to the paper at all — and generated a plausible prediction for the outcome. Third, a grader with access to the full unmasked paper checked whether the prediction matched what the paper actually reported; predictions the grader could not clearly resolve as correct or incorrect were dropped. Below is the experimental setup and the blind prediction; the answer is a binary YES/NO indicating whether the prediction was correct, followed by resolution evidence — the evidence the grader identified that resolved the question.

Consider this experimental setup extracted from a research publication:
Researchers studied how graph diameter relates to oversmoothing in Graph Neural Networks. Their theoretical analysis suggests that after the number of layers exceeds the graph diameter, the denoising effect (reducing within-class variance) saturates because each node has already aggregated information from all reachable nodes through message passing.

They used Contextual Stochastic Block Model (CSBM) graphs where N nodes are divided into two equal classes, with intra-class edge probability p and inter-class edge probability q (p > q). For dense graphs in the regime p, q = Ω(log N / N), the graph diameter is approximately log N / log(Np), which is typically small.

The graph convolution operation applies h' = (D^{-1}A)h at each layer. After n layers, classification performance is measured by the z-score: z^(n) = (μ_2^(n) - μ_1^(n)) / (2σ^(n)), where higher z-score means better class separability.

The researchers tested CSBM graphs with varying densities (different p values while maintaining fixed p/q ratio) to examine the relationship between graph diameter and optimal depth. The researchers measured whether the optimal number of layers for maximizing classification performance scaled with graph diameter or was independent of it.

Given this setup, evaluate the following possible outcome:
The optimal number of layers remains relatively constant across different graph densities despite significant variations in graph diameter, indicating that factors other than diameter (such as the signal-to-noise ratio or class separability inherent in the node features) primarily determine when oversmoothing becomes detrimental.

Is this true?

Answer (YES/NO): NO